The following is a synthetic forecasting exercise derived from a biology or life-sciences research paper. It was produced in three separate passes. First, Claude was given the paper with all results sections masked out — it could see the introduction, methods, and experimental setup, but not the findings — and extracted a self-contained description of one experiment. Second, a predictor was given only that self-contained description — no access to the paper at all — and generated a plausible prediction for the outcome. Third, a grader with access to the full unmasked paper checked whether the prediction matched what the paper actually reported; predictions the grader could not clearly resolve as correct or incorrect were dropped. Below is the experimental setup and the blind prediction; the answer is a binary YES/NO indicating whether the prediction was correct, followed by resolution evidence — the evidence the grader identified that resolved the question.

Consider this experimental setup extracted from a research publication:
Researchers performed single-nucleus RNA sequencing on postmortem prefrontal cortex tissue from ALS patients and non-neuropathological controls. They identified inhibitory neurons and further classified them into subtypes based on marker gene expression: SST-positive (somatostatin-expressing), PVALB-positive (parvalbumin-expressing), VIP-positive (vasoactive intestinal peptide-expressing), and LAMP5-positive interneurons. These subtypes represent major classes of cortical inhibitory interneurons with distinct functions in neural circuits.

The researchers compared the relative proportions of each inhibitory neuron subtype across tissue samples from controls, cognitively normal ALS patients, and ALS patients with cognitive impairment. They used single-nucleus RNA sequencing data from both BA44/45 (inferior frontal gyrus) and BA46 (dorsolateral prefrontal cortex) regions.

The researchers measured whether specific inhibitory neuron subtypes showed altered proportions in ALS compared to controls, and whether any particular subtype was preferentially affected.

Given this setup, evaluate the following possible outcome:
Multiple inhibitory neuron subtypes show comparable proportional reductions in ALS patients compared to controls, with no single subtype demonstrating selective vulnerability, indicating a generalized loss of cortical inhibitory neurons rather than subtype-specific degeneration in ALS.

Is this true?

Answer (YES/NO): NO